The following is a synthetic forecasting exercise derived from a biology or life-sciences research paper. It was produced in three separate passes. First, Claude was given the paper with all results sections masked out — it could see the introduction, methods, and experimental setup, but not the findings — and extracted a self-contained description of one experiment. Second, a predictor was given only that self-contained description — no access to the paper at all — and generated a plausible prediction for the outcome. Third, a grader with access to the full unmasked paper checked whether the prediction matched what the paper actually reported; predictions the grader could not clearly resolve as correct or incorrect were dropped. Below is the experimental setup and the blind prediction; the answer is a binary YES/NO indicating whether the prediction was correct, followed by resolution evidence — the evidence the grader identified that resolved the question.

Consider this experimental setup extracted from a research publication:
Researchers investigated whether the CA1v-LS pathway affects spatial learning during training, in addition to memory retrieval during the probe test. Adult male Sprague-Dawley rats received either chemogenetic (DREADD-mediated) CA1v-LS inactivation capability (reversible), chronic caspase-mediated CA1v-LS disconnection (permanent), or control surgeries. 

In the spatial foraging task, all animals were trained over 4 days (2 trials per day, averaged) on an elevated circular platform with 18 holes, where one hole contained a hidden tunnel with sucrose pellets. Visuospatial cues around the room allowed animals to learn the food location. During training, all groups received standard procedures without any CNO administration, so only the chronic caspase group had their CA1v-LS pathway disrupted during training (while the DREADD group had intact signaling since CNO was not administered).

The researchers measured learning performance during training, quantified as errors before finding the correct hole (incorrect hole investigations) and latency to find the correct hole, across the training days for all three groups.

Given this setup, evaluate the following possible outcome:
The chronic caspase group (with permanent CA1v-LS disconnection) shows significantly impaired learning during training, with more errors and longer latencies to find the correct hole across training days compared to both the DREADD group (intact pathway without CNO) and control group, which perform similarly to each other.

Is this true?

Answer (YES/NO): NO